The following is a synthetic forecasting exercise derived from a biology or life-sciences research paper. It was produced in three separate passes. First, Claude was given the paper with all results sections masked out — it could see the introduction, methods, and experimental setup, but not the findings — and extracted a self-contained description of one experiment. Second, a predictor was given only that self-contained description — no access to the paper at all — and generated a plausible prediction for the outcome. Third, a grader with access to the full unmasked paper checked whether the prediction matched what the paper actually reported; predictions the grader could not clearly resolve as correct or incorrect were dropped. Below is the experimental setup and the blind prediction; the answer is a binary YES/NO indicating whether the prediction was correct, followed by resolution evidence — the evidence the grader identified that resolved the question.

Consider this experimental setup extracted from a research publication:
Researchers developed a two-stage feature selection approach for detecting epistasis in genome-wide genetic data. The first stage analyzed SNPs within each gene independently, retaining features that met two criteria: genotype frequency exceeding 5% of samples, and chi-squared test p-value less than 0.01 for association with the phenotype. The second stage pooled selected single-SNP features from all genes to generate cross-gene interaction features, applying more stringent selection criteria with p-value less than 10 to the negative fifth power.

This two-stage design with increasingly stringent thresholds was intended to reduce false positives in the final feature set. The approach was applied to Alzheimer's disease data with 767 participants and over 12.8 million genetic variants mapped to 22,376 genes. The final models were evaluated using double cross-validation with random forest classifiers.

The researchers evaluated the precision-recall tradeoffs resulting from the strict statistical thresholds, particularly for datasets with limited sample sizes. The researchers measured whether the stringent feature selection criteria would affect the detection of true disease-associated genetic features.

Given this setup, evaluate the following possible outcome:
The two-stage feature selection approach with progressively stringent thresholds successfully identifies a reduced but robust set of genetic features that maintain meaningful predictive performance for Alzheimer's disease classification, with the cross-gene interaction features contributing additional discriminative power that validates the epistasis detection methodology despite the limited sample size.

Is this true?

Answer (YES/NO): YES